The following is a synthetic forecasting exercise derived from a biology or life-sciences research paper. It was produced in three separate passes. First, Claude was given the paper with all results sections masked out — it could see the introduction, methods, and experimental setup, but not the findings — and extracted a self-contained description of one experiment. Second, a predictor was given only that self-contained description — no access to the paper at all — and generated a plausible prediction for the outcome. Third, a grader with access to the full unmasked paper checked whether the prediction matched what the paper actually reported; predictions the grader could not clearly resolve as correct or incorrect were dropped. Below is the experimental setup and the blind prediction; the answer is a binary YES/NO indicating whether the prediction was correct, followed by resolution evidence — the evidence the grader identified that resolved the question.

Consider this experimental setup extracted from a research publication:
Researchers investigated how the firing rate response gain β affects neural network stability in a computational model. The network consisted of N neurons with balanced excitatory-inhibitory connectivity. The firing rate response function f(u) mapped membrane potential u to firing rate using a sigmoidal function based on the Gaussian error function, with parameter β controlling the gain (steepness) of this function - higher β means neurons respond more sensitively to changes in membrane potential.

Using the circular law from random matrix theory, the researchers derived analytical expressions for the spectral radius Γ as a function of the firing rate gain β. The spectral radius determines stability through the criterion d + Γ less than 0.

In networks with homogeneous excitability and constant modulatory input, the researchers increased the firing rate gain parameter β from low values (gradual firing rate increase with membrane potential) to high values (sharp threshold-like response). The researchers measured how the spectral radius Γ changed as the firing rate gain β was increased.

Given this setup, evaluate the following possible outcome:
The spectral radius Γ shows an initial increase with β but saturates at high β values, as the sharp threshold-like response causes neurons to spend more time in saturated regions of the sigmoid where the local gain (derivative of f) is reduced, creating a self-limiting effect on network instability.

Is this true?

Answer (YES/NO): NO